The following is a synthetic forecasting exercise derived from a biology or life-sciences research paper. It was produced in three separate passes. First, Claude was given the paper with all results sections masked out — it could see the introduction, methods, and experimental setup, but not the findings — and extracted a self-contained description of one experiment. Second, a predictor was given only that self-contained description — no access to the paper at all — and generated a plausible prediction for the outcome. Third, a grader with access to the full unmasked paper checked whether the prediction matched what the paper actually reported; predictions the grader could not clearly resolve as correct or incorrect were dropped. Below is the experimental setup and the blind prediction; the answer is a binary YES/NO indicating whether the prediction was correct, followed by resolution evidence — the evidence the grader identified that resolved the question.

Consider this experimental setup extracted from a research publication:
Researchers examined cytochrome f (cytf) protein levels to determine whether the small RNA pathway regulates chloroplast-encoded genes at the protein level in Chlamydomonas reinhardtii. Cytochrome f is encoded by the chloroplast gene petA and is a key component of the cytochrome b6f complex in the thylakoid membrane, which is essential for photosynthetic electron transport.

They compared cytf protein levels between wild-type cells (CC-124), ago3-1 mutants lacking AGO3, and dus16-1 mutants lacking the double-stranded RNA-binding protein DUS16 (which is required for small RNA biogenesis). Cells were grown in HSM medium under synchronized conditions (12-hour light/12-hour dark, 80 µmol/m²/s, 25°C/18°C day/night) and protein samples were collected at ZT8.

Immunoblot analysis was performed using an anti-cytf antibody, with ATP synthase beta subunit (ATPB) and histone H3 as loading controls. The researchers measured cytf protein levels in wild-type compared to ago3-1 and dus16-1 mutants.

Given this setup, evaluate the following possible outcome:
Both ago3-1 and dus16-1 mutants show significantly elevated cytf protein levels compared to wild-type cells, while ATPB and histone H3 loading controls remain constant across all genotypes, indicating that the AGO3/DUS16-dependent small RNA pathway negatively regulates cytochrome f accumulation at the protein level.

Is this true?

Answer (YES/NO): NO